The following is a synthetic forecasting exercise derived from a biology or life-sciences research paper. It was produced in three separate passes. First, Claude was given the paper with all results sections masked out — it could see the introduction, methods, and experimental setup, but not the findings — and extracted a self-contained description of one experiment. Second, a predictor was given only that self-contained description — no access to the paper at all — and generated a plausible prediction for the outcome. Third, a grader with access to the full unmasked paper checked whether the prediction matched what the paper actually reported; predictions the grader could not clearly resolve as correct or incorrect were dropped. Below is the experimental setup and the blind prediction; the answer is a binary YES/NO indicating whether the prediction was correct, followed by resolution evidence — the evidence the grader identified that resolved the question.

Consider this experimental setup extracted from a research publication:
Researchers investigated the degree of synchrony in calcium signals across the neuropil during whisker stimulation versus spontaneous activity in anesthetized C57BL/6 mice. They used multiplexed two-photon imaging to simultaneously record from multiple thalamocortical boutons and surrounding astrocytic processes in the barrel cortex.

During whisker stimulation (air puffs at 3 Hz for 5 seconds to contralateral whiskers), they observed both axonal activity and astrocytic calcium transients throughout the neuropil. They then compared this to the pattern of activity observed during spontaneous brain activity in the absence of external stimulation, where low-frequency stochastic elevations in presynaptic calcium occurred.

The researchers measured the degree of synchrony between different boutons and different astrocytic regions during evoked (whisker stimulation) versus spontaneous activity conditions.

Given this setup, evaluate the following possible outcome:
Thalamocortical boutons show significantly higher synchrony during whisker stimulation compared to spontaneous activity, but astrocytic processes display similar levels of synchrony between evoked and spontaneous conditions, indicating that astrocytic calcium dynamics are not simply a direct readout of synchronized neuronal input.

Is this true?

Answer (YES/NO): NO